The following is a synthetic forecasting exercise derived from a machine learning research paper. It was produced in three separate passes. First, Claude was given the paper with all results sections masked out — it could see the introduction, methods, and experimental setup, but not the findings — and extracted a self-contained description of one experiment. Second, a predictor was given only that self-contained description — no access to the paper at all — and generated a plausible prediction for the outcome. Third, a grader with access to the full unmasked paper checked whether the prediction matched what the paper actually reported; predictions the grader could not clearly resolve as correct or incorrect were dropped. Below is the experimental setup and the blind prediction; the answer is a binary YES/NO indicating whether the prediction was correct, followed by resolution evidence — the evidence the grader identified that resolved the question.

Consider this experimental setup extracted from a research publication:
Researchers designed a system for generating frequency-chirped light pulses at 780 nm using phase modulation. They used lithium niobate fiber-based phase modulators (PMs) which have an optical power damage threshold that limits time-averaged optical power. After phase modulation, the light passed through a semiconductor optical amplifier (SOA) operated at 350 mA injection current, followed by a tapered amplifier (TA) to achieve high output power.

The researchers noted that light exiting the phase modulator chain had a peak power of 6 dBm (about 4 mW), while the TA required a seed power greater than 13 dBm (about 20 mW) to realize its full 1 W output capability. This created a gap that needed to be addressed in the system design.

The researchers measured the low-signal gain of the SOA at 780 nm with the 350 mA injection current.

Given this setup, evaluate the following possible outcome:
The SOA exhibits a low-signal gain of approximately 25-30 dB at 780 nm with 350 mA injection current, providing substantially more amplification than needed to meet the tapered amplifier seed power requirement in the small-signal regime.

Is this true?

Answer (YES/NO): YES